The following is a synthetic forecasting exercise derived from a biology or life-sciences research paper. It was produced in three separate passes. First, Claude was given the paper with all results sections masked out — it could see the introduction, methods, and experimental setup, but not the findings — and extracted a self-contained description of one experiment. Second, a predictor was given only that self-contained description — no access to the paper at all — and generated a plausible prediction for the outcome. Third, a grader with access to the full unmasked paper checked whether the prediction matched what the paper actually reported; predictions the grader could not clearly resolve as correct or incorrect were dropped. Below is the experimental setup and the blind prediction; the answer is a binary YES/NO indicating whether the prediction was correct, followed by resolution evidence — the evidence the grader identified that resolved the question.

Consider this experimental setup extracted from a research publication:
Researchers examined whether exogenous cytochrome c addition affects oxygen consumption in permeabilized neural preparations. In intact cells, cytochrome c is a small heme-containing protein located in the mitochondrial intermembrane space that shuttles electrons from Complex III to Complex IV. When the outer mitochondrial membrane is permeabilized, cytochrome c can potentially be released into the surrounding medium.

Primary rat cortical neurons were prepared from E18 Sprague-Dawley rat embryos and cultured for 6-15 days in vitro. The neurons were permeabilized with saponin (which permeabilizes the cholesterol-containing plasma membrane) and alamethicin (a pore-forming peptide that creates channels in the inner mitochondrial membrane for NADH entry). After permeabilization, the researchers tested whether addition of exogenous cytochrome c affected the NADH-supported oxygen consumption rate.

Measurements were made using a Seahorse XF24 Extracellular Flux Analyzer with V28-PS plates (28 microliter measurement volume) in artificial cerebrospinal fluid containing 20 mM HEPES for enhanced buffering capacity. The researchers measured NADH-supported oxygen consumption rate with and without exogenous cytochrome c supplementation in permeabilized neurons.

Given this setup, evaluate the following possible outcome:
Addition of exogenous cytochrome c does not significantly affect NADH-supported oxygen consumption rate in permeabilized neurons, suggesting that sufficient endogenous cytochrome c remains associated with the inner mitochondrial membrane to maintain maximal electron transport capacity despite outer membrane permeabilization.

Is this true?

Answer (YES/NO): NO